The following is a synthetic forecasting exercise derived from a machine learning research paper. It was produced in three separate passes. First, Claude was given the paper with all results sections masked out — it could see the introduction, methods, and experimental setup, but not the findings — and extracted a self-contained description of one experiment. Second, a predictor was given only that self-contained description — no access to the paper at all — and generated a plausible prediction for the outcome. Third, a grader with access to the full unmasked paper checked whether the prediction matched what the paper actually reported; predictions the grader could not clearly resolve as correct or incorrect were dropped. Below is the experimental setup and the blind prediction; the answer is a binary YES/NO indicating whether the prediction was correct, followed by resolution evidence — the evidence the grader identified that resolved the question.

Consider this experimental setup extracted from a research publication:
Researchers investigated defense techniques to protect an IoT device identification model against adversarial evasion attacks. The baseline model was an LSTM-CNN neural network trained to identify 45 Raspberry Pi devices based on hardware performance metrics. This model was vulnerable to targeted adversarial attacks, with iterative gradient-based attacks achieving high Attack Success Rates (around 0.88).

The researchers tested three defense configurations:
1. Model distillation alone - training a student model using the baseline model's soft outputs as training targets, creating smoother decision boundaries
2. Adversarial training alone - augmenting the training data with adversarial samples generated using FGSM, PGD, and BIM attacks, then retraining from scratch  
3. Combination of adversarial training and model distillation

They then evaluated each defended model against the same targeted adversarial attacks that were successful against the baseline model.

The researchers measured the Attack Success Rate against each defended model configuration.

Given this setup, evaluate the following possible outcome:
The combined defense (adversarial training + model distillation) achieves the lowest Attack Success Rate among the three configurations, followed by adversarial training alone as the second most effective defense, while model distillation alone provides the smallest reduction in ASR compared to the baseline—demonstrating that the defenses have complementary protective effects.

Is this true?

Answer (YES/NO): YES